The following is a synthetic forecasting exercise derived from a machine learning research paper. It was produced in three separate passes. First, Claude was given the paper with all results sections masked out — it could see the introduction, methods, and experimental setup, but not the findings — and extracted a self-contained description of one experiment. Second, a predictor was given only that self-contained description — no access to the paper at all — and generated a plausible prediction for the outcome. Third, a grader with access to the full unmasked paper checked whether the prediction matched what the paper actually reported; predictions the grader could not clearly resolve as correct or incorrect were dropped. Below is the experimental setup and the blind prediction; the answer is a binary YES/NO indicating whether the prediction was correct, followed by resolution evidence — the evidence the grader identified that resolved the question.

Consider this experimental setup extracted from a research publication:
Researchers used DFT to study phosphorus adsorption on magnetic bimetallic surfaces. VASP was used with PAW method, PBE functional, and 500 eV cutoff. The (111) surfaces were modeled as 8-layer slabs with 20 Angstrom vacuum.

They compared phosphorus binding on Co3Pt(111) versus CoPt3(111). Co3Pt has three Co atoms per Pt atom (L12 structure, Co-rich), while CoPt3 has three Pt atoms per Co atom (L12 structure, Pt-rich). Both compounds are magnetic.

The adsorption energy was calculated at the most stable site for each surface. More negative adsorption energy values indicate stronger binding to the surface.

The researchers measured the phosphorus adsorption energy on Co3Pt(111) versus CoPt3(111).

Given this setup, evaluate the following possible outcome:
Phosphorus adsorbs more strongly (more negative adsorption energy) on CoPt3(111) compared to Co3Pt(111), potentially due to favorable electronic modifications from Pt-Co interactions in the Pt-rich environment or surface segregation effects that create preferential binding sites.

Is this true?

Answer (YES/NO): YES